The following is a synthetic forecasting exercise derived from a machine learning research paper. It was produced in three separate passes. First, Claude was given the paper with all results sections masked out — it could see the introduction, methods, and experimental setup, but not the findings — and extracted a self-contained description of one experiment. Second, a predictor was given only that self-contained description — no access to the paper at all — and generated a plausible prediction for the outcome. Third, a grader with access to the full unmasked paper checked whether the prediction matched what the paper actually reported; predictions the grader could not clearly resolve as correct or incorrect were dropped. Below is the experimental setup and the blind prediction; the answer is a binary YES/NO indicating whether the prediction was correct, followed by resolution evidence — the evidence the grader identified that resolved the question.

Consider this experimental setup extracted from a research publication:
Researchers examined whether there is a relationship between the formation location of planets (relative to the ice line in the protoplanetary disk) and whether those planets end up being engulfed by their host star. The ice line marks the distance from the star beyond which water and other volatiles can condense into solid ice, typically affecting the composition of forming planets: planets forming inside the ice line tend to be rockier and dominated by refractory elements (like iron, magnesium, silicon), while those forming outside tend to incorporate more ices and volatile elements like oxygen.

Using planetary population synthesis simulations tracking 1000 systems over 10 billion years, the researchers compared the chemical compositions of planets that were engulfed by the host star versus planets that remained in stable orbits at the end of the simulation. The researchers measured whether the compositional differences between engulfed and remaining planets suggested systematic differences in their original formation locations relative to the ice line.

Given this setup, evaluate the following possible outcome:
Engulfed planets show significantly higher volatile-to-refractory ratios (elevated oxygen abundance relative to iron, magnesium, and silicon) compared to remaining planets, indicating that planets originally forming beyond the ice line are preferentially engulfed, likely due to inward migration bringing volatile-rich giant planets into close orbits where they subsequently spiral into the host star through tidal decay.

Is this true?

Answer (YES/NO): NO